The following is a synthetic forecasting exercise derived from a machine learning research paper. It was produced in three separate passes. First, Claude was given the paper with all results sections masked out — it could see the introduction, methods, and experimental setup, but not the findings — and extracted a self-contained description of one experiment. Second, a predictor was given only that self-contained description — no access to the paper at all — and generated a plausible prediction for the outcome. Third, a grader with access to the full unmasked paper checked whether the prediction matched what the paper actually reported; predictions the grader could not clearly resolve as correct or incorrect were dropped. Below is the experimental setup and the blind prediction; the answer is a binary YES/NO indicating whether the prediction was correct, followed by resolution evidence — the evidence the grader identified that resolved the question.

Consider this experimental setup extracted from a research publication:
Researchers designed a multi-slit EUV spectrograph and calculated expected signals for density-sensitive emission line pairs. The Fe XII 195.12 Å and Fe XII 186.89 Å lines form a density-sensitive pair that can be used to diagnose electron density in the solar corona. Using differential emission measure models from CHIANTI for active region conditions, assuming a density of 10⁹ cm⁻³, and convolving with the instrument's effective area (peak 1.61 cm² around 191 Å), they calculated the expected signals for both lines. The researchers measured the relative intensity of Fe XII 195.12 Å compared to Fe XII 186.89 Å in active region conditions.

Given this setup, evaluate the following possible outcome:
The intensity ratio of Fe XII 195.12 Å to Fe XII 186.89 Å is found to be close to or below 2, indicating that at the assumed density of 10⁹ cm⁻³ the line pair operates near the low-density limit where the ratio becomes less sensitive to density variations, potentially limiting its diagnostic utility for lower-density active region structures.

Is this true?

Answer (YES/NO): NO